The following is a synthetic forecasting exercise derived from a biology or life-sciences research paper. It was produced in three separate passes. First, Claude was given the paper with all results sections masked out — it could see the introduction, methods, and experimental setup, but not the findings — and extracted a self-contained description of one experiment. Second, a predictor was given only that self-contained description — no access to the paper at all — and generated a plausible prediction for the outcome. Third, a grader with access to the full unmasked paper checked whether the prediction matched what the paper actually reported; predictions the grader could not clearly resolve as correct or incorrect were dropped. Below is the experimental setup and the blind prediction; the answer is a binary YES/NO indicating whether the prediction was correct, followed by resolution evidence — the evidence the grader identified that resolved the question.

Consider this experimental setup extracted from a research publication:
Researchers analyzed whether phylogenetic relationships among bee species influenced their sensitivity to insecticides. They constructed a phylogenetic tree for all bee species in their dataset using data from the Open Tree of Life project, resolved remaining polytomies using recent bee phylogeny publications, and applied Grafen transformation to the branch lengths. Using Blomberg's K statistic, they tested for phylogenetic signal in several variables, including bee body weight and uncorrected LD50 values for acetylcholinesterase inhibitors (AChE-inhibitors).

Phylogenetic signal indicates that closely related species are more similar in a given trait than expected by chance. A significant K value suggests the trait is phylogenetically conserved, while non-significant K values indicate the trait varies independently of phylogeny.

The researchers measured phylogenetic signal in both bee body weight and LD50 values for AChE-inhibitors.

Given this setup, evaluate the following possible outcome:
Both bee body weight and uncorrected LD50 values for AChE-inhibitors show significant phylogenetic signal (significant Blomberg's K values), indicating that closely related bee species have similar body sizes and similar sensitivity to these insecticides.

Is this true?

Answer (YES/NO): YES